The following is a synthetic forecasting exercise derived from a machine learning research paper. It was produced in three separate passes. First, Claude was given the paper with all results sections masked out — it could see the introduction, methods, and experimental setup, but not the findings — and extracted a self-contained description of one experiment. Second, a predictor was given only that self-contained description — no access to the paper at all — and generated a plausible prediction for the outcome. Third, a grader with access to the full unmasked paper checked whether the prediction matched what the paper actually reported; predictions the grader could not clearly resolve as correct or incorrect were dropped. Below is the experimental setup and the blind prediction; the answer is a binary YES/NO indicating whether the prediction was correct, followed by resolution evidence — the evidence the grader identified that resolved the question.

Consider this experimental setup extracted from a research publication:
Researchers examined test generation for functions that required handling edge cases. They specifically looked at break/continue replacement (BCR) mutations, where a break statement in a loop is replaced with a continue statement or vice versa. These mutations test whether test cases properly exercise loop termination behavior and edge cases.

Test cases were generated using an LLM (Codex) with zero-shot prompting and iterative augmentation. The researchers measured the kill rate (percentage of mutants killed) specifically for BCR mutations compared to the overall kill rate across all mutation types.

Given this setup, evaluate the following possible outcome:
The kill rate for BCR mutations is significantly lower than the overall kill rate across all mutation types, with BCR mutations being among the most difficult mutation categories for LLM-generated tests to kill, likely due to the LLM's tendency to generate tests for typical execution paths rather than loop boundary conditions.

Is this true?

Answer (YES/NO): YES